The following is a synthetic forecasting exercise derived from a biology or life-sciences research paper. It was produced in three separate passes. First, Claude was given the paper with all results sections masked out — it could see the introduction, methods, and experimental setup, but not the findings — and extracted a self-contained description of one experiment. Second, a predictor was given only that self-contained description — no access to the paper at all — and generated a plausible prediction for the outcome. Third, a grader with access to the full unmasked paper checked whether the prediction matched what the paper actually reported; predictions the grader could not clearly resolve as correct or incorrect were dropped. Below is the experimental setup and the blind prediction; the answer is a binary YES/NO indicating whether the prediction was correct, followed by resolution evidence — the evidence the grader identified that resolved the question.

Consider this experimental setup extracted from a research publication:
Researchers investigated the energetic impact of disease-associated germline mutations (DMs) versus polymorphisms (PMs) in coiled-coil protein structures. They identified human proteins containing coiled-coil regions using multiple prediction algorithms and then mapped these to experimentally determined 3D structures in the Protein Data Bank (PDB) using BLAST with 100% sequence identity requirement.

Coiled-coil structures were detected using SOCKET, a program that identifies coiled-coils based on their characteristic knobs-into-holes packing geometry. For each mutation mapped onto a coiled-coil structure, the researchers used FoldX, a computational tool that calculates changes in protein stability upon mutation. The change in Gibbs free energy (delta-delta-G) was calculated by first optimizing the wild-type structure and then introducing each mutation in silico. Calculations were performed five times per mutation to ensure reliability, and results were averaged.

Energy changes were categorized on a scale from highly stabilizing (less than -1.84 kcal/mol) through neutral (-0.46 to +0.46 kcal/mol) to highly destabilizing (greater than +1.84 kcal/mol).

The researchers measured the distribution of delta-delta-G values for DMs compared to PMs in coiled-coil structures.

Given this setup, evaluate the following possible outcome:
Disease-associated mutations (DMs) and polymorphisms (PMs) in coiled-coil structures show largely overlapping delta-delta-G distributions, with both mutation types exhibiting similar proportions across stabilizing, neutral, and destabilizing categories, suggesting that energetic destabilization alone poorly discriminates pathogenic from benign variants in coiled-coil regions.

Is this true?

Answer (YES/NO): NO